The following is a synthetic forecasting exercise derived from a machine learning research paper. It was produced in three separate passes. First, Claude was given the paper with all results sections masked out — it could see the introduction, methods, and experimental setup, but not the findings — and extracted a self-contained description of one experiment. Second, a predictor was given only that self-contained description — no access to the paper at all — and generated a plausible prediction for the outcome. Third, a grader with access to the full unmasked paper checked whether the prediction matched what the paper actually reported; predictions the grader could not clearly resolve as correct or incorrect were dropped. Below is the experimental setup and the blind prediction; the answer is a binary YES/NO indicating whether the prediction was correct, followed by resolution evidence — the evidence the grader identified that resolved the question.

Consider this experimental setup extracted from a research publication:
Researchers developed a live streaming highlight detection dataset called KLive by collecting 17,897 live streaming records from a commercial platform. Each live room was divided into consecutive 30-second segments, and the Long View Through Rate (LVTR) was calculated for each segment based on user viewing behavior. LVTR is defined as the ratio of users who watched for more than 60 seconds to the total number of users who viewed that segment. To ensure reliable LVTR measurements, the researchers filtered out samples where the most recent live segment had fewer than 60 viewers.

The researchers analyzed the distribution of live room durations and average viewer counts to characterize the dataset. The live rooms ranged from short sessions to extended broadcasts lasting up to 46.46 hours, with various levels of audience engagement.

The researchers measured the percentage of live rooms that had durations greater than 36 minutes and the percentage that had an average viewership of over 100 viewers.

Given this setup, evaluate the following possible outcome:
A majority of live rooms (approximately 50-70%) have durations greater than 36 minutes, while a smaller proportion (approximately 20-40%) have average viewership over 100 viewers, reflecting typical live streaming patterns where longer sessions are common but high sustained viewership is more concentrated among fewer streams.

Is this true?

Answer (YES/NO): NO